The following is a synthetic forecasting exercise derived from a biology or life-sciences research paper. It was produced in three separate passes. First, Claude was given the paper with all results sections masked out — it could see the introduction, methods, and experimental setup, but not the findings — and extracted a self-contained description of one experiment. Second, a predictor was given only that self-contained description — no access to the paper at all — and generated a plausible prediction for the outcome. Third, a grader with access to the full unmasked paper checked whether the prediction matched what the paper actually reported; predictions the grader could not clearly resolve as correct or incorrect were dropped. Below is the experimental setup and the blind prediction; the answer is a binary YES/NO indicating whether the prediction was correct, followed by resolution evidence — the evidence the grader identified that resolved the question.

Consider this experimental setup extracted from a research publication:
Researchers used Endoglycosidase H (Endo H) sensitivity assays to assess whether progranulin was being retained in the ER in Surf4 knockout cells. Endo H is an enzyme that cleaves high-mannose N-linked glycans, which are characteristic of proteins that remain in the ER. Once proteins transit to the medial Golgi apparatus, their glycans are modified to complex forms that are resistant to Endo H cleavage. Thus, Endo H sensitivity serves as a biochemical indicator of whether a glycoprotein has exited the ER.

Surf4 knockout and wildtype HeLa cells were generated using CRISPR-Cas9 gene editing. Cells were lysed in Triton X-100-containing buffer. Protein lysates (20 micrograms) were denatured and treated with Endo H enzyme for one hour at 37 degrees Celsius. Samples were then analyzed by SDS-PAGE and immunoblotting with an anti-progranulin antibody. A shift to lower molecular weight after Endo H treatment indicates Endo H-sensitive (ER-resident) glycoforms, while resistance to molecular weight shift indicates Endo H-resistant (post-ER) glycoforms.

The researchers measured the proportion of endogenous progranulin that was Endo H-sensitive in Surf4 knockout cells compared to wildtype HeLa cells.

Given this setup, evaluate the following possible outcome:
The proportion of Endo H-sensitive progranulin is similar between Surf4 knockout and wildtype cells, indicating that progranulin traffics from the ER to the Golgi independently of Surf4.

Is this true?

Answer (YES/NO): NO